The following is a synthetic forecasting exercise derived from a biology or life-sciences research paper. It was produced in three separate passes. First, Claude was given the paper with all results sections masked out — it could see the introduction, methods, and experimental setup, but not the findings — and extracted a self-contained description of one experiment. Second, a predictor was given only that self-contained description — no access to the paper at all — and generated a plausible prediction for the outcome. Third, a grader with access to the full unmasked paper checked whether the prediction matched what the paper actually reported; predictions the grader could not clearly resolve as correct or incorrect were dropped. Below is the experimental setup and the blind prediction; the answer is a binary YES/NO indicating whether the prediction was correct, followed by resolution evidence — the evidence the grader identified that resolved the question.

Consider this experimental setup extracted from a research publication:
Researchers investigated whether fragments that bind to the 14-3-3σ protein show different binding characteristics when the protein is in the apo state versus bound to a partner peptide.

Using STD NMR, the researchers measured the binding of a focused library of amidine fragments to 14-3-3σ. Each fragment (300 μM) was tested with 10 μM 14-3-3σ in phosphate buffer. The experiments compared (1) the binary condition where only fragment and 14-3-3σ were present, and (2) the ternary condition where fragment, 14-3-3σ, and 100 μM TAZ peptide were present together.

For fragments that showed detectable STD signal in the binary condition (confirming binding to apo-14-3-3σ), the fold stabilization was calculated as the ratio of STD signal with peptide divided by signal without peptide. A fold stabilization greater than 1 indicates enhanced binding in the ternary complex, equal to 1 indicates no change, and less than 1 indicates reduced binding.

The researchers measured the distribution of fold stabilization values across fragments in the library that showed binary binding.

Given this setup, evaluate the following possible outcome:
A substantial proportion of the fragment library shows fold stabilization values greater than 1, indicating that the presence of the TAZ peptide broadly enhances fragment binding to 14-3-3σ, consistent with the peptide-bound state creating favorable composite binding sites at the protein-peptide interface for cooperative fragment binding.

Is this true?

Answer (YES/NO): NO